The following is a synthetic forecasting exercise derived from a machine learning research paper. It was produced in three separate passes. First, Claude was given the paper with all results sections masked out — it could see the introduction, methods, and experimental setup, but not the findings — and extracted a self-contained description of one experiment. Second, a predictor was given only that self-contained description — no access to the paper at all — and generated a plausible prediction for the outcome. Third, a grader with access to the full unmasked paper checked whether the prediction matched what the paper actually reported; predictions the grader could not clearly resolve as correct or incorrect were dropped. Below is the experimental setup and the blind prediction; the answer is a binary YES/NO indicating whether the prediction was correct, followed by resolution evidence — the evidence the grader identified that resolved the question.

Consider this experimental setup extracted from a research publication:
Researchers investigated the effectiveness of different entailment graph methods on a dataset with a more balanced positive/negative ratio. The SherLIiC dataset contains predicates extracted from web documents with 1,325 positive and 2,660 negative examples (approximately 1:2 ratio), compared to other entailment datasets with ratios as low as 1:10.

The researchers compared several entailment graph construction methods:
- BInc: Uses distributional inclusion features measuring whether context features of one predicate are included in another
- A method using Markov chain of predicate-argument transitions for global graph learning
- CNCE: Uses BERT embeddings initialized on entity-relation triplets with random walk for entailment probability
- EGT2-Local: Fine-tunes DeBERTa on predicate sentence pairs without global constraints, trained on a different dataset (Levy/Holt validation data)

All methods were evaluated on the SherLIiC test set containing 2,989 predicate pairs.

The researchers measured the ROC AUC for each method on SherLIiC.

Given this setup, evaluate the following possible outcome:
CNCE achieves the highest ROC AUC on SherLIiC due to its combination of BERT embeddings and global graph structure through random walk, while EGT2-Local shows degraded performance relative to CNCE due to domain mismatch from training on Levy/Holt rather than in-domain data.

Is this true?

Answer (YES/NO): NO